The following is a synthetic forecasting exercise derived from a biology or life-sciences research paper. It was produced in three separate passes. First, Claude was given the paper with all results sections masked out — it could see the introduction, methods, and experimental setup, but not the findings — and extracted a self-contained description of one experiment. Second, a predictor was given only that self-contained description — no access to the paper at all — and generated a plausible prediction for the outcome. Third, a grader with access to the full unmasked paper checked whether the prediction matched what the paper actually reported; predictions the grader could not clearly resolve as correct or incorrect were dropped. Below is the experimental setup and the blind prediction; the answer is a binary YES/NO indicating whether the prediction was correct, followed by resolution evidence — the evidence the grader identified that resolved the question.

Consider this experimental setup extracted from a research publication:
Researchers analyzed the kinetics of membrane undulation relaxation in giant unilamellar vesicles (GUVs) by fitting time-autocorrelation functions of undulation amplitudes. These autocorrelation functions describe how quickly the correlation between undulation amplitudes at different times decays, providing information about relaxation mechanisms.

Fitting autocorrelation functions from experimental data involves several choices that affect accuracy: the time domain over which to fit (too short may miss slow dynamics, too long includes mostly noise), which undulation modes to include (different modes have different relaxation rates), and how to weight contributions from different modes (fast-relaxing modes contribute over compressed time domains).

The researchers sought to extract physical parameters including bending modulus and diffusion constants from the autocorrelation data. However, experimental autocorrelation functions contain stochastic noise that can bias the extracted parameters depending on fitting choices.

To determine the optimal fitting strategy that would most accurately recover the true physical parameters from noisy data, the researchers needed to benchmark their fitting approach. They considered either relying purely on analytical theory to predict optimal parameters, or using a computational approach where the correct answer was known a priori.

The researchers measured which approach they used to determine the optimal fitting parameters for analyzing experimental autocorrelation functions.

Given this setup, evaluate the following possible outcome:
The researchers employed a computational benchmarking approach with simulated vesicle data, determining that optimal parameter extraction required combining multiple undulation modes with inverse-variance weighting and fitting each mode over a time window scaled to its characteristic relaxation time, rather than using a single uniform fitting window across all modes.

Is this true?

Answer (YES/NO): NO